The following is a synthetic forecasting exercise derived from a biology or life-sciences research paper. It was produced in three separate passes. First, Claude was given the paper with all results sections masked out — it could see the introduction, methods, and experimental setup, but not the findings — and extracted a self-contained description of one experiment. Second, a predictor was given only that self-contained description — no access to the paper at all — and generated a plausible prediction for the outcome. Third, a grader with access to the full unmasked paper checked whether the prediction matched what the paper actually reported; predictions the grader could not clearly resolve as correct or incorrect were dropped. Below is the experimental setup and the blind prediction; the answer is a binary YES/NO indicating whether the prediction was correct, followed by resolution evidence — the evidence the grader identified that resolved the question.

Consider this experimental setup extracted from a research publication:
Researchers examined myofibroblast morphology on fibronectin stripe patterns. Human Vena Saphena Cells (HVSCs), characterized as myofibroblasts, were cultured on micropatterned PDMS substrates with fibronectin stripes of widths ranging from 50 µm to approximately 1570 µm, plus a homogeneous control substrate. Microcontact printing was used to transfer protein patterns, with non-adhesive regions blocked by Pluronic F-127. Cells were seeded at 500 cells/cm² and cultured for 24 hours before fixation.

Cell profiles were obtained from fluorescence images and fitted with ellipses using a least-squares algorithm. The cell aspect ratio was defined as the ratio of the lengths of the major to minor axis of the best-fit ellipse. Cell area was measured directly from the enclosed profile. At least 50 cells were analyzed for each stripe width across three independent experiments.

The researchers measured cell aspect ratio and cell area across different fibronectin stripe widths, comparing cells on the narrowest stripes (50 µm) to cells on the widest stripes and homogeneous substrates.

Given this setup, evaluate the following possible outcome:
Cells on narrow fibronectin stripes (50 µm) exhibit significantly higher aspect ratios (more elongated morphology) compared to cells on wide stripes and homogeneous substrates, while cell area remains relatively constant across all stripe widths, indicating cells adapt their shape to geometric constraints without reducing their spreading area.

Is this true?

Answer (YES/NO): YES